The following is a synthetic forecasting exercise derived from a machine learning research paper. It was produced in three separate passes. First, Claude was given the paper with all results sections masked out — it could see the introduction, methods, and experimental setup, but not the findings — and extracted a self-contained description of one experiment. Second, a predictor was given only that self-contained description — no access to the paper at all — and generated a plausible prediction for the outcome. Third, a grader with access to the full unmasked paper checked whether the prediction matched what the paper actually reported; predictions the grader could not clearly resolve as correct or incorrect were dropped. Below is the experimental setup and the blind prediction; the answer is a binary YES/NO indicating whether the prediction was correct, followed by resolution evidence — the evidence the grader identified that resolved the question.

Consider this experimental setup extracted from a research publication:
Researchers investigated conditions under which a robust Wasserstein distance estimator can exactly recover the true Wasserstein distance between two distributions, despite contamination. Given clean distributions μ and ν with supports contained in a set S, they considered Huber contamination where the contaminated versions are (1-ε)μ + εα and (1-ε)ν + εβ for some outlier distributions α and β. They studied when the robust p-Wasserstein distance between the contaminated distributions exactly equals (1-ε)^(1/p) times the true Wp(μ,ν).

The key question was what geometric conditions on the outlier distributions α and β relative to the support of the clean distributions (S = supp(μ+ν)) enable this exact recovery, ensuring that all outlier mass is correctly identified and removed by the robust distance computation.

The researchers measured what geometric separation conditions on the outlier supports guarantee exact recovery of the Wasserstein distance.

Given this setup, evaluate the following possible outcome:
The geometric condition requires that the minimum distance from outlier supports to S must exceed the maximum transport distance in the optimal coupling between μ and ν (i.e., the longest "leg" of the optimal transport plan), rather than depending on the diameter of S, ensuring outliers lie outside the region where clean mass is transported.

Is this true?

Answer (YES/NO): NO